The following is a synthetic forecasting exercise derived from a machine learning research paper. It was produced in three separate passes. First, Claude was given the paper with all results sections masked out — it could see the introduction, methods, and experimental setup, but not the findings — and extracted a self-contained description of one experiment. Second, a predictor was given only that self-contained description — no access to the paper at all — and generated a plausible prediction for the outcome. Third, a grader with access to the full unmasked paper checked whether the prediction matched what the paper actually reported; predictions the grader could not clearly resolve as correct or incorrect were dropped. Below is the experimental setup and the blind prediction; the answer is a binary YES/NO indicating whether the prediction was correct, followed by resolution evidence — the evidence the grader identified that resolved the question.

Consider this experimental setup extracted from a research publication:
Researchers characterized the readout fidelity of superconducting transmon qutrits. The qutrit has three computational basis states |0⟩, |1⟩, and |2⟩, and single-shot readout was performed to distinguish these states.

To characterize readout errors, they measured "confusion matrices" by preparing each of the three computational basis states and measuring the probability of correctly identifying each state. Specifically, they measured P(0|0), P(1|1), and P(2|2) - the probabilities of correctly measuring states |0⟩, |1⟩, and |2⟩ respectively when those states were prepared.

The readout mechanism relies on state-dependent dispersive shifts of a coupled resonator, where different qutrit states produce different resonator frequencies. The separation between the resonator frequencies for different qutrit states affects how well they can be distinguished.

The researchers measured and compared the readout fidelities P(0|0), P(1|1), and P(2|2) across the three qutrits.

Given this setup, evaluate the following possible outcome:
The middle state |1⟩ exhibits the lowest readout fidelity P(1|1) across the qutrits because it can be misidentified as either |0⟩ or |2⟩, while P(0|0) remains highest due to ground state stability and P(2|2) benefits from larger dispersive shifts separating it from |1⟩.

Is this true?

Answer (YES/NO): NO